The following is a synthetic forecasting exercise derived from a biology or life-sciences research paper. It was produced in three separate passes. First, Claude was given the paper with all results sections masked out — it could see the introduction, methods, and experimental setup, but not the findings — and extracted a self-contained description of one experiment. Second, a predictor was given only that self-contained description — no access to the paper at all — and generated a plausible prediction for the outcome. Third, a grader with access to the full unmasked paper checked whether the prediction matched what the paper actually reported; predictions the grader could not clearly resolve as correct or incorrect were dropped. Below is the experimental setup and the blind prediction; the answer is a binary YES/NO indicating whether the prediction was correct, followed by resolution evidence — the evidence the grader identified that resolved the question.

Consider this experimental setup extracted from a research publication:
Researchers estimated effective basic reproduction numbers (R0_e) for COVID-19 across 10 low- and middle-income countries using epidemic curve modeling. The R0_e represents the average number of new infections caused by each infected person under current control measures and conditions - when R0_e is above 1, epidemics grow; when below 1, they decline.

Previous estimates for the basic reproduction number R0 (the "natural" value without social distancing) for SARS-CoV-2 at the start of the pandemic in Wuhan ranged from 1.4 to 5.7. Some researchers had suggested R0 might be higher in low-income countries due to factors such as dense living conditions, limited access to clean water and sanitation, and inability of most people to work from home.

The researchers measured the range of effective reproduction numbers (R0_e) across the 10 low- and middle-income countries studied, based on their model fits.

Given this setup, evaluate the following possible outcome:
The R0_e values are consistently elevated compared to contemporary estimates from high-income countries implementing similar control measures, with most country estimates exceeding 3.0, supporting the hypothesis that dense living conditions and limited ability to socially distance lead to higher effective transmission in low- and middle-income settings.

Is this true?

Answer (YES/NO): NO